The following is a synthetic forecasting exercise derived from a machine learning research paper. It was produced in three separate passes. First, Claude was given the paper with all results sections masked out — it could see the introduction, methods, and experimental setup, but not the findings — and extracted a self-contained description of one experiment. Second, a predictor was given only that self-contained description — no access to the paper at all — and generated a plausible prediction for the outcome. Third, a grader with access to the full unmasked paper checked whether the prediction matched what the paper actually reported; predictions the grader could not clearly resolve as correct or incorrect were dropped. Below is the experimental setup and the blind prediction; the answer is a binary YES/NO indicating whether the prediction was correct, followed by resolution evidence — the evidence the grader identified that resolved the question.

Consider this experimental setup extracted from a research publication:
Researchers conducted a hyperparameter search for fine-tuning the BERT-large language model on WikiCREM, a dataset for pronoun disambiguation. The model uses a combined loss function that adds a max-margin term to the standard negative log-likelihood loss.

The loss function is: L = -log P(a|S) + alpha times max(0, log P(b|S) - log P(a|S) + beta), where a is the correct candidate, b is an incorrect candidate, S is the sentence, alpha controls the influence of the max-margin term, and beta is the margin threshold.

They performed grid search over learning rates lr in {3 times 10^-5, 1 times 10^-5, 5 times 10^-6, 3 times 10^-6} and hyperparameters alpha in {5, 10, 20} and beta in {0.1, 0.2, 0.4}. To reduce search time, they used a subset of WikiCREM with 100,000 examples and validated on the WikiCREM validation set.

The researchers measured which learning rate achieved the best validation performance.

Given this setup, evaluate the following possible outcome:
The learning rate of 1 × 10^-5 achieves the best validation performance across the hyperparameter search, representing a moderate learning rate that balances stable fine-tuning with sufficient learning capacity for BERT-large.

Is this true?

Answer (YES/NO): YES